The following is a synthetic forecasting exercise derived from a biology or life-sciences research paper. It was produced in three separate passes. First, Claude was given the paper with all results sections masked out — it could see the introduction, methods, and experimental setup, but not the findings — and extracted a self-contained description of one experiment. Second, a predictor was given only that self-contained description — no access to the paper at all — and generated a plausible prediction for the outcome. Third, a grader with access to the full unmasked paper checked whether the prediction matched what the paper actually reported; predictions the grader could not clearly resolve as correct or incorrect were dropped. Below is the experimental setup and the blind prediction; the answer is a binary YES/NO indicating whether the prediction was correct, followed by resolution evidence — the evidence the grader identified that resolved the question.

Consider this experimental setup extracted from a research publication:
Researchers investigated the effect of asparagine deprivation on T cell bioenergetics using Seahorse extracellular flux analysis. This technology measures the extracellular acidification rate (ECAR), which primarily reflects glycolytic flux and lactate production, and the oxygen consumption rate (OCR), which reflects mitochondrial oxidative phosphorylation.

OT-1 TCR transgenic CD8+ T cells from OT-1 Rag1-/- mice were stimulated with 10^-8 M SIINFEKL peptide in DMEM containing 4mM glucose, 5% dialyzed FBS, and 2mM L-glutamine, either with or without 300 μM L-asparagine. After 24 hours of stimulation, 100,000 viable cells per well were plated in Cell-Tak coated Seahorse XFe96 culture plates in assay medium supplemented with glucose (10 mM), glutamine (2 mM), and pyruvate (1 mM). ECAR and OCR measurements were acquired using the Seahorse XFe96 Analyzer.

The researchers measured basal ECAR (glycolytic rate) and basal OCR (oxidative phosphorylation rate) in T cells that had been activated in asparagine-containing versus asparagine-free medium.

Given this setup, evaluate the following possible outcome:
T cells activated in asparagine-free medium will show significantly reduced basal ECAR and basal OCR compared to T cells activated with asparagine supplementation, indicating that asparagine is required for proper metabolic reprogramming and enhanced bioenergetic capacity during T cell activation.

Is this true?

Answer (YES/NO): YES